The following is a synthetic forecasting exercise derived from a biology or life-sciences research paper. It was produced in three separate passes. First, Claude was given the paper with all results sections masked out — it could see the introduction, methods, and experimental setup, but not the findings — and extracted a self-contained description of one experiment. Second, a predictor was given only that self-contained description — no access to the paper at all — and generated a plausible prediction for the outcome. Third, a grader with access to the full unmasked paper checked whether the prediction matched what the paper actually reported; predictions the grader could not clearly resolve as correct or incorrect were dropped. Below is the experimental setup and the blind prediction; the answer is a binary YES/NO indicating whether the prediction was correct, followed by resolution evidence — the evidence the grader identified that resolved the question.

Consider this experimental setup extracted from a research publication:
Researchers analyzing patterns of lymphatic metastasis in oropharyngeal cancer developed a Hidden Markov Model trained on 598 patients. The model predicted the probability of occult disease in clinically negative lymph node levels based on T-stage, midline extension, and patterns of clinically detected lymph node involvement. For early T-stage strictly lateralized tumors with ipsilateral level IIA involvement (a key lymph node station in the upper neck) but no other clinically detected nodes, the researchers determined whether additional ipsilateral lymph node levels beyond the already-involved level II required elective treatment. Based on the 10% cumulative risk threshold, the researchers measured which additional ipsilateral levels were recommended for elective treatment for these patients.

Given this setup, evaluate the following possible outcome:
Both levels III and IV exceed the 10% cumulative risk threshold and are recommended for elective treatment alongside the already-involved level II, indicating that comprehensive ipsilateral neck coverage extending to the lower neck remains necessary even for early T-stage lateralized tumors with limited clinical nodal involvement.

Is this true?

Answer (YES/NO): NO